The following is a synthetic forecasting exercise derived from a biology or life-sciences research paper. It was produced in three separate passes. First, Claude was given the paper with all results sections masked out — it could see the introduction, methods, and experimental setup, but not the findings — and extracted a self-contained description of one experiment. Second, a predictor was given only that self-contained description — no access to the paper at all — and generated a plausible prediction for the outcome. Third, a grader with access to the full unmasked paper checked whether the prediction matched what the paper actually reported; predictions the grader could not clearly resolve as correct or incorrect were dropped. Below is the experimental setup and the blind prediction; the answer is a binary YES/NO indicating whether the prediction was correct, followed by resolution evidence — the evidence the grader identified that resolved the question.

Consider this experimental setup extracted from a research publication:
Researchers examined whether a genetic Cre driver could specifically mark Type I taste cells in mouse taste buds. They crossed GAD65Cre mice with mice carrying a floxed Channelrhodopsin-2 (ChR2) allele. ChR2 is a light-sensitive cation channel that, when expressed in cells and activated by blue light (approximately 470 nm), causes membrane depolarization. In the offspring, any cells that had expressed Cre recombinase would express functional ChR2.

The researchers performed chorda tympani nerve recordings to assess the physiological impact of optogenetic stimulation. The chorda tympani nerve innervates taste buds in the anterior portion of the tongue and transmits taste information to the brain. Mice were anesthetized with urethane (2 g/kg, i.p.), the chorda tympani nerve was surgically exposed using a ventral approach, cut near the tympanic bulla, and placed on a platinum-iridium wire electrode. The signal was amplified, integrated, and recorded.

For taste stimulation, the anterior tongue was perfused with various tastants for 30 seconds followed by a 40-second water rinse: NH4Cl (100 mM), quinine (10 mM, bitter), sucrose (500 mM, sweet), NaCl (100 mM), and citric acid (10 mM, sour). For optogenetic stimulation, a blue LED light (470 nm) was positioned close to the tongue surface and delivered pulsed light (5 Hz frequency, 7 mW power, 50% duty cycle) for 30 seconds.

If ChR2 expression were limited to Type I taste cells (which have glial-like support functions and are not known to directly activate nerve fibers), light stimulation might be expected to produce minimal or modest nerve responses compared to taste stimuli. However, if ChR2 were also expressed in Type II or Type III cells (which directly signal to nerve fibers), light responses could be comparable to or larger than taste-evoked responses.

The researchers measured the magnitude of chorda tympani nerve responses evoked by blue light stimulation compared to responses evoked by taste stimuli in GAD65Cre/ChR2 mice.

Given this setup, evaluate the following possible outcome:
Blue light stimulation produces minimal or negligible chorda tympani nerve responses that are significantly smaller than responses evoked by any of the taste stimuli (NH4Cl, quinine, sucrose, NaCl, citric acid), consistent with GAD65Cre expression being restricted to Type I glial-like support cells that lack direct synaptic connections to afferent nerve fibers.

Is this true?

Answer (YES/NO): NO